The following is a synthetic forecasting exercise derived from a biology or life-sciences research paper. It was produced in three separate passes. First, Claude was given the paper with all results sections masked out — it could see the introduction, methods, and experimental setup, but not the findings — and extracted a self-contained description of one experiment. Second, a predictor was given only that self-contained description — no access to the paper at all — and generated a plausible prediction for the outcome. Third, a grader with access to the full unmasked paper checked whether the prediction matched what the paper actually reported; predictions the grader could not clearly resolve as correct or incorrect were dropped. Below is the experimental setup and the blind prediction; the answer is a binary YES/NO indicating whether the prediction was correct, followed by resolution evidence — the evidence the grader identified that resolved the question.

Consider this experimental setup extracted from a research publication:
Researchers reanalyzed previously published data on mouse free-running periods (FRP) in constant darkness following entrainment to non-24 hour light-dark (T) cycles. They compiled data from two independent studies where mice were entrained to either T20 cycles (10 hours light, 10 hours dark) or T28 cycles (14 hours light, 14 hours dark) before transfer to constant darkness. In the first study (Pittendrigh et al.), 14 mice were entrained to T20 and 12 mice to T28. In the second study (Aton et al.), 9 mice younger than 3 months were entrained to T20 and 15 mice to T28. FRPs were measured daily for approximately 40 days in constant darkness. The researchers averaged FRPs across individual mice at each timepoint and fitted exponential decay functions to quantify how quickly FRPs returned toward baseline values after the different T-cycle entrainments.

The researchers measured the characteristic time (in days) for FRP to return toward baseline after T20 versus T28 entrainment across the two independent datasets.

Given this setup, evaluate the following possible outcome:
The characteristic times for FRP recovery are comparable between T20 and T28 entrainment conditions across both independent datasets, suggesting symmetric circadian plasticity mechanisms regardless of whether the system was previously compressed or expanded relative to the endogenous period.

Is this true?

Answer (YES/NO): NO